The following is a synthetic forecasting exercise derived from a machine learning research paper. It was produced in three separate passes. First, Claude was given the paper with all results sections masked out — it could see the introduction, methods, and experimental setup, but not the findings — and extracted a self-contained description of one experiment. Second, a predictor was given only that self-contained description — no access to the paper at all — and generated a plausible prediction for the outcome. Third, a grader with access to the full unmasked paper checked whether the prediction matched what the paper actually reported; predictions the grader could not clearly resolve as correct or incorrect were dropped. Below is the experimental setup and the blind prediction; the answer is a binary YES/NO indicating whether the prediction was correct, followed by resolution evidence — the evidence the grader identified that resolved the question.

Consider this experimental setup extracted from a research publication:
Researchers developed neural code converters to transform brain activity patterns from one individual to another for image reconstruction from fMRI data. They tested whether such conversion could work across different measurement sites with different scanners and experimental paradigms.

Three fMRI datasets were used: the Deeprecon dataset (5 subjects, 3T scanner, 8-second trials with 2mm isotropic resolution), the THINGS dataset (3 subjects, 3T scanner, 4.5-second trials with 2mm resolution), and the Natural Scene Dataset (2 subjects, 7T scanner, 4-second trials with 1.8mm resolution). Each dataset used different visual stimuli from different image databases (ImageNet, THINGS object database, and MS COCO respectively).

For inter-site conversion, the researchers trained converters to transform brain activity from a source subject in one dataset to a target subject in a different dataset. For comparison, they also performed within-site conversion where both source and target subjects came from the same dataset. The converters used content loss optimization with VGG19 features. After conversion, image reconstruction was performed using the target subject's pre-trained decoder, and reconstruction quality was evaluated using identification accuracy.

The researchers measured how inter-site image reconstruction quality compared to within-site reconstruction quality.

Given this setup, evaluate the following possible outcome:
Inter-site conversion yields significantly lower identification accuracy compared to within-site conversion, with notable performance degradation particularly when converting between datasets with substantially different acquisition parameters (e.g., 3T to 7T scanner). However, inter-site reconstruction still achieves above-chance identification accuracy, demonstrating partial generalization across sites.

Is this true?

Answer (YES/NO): NO